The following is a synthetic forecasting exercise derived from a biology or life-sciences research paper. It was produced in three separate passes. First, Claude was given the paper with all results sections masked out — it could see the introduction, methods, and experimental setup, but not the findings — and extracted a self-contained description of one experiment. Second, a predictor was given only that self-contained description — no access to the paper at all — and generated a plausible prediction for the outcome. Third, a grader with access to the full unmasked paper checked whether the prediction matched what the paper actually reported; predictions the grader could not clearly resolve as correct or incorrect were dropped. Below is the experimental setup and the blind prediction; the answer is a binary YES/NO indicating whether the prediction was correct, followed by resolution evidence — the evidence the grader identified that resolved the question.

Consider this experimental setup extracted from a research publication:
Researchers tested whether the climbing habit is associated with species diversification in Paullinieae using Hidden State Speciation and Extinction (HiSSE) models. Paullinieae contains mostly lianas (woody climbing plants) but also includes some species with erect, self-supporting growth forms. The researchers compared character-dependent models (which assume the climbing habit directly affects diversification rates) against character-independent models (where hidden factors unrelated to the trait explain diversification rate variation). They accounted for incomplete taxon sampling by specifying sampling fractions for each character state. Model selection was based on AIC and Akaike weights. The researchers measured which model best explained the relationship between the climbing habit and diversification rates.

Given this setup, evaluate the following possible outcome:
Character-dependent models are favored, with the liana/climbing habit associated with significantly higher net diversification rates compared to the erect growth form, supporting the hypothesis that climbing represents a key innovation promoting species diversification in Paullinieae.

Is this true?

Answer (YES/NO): NO